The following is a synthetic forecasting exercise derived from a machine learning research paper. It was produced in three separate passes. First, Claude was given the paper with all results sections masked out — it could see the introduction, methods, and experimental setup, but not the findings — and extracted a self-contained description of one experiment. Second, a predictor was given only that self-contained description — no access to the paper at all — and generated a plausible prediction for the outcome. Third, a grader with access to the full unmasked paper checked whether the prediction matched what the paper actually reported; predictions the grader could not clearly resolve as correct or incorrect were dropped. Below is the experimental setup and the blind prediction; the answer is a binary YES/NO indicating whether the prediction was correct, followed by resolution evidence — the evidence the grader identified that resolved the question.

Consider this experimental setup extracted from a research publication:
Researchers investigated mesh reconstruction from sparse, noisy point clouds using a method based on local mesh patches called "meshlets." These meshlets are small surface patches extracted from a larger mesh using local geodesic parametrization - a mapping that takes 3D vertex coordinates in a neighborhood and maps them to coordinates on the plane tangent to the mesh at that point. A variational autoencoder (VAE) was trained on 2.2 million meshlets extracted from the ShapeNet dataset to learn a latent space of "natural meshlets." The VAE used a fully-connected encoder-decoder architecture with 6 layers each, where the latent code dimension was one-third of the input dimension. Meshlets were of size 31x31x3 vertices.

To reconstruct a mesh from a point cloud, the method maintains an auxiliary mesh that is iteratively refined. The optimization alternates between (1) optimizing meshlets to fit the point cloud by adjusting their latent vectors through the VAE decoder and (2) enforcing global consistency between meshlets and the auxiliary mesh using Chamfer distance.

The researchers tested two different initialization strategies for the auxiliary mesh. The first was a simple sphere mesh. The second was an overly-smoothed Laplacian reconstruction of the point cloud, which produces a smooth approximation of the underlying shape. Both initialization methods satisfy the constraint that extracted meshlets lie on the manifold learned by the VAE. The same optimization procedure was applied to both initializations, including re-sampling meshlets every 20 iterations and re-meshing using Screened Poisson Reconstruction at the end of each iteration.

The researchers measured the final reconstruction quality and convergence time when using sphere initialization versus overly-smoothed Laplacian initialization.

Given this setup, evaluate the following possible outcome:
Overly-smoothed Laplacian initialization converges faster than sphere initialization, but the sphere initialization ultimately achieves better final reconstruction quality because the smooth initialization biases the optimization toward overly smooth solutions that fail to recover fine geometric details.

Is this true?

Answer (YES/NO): NO